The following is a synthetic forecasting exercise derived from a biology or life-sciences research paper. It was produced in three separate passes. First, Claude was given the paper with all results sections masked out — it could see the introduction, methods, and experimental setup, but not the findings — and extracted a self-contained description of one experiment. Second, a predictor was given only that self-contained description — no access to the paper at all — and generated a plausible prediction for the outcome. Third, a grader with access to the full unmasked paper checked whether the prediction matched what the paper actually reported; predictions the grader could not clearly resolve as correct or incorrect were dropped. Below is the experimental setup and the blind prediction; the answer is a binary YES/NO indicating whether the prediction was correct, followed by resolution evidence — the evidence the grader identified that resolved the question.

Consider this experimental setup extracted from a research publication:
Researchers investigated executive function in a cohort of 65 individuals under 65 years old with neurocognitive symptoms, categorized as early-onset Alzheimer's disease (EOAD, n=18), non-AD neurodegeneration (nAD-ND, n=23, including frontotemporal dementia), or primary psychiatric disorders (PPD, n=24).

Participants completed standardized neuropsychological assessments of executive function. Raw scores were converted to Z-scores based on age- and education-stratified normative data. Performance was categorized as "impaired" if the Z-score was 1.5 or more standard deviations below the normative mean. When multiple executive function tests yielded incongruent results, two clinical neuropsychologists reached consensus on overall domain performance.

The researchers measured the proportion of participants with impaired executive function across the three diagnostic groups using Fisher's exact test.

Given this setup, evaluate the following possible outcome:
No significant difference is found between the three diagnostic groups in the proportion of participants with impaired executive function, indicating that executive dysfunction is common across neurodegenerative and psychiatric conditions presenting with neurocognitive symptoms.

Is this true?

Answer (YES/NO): YES